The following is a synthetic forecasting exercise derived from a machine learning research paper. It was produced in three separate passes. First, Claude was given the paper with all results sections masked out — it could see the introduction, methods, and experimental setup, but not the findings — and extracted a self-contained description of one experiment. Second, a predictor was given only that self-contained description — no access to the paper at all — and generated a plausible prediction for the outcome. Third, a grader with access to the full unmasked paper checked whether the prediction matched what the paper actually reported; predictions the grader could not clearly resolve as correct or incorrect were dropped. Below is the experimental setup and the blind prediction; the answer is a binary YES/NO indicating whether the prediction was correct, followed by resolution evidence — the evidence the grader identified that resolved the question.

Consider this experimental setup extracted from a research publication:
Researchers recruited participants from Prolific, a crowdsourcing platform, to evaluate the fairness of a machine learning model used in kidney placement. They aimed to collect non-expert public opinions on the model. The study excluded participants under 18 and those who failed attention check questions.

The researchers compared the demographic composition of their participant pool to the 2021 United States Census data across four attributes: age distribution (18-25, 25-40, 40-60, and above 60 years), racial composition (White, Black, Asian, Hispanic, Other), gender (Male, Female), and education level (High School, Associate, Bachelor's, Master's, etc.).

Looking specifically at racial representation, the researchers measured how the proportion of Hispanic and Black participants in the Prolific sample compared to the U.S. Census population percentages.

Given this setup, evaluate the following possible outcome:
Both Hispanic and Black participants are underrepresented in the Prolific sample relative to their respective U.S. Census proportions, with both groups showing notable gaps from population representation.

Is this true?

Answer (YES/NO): NO